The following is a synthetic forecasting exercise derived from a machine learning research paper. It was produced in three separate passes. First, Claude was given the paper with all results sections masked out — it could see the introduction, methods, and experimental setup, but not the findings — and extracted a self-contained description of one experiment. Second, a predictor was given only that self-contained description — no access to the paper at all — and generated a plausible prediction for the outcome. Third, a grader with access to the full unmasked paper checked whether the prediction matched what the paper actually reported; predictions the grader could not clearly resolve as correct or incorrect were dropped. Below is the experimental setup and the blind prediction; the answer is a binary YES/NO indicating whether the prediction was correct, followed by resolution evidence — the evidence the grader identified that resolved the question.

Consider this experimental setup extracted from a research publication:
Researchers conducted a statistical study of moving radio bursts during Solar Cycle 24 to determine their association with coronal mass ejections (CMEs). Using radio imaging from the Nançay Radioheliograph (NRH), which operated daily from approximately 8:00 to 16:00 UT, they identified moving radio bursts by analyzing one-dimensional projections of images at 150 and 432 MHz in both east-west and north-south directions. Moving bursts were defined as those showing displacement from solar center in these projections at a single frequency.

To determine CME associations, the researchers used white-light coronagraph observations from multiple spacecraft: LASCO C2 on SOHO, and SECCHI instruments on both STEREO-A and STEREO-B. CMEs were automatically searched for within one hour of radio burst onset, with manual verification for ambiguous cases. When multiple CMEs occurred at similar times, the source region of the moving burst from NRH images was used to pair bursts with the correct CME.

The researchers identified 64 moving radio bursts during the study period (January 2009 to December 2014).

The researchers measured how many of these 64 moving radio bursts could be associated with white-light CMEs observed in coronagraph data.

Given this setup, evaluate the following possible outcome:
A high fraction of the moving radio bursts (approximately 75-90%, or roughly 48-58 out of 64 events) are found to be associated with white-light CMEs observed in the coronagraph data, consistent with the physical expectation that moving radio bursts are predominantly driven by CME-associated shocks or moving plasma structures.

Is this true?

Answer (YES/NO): NO